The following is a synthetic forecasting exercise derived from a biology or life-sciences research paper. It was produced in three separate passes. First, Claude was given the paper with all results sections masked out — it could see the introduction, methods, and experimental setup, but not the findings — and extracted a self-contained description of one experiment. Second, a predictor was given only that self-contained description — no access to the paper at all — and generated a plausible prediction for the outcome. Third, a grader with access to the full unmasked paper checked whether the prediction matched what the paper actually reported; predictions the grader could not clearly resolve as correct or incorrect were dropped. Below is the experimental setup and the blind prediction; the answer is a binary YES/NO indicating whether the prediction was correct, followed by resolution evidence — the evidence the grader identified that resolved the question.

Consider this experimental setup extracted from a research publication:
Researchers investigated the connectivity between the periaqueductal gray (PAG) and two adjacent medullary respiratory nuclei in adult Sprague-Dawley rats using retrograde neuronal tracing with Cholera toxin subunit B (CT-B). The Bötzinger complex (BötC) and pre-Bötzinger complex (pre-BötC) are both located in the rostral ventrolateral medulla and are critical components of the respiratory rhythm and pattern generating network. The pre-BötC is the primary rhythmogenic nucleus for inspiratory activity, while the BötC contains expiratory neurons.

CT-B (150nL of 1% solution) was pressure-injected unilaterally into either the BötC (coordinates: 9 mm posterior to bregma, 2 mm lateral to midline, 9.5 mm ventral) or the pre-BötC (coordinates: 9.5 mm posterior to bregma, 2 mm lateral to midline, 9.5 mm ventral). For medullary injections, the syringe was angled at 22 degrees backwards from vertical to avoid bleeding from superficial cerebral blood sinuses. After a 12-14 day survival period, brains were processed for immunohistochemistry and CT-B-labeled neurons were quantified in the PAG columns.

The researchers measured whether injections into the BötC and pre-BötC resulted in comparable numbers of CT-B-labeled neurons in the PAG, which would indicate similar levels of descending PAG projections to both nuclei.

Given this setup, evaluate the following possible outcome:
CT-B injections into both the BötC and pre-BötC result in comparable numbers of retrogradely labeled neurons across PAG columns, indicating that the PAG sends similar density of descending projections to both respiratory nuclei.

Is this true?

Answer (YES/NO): NO